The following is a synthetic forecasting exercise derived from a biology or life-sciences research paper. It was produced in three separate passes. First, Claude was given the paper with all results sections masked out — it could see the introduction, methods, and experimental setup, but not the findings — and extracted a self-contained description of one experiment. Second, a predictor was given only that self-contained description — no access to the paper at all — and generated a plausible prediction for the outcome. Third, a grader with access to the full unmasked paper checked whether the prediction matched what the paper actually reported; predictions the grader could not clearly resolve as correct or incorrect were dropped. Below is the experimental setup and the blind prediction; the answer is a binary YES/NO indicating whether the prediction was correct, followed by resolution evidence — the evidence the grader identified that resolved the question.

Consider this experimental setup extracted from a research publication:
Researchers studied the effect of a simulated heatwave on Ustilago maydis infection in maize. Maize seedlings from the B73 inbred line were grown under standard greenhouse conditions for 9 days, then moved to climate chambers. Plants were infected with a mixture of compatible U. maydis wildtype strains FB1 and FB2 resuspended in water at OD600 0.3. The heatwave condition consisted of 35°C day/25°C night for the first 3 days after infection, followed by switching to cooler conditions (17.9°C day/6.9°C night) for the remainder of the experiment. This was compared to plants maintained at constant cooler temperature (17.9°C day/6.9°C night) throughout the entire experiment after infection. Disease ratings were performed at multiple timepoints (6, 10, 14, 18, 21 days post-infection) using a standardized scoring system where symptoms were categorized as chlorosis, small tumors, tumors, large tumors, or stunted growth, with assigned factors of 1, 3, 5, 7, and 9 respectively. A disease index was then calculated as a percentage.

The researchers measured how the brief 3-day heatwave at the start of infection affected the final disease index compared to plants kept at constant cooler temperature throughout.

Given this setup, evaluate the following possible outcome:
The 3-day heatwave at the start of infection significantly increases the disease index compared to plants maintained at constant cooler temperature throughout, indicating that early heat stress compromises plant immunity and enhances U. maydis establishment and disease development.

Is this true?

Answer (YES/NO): YES